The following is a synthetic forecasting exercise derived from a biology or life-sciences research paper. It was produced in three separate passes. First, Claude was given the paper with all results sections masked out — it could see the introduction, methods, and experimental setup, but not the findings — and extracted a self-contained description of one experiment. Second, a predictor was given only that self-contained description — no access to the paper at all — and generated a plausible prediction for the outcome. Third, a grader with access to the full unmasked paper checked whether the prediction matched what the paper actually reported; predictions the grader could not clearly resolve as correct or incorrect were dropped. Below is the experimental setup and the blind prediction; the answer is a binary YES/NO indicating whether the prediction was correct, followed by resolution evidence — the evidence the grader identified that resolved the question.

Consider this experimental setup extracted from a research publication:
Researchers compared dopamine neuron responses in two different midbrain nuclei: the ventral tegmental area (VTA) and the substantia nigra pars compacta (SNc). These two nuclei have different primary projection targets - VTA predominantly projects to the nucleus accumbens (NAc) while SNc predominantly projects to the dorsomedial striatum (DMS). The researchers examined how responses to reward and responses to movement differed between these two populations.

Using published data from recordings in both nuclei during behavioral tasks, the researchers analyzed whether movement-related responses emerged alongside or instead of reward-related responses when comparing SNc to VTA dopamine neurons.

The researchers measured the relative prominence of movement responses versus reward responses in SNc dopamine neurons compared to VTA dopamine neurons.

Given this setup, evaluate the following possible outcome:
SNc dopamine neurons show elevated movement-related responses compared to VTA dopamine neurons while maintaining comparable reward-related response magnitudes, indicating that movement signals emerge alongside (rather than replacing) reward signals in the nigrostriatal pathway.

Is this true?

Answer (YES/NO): NO